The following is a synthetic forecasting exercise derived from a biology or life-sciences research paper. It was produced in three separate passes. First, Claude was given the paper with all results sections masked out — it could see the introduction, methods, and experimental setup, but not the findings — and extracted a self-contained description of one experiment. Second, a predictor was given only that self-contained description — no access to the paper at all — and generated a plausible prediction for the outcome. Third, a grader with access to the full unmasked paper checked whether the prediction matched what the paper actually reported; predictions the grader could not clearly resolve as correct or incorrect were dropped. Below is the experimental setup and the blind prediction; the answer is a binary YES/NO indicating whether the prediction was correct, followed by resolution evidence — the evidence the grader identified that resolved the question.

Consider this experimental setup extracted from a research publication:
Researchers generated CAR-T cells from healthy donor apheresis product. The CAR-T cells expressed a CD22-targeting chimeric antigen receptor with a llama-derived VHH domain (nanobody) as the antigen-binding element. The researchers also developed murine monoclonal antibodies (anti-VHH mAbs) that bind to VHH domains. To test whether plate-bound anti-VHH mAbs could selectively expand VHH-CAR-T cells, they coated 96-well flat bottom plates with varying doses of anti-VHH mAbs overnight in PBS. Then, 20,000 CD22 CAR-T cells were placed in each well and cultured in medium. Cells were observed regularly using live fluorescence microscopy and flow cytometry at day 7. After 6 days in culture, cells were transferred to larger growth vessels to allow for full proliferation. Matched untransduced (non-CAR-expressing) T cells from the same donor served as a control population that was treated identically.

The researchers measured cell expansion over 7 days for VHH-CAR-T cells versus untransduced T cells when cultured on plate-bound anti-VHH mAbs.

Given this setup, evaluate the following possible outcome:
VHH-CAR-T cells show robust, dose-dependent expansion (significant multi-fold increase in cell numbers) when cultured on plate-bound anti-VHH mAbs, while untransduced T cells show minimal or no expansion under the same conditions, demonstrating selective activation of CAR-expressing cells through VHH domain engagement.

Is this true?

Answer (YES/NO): YES